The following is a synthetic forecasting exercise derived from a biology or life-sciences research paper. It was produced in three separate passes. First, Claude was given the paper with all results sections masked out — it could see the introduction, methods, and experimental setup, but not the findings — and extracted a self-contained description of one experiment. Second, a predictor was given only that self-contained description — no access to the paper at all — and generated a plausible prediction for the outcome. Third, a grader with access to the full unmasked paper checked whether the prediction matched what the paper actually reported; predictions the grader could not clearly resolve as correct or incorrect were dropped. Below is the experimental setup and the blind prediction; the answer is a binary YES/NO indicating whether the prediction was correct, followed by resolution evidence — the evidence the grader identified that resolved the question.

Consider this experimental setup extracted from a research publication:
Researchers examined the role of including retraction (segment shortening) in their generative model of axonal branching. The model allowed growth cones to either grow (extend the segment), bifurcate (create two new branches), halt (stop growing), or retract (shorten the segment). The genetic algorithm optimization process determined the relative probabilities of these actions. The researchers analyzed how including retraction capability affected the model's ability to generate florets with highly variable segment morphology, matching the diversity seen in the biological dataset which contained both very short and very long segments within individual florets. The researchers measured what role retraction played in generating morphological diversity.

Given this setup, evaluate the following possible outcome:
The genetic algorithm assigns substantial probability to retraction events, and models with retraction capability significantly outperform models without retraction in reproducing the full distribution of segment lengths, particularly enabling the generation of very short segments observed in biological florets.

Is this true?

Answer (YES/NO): NO